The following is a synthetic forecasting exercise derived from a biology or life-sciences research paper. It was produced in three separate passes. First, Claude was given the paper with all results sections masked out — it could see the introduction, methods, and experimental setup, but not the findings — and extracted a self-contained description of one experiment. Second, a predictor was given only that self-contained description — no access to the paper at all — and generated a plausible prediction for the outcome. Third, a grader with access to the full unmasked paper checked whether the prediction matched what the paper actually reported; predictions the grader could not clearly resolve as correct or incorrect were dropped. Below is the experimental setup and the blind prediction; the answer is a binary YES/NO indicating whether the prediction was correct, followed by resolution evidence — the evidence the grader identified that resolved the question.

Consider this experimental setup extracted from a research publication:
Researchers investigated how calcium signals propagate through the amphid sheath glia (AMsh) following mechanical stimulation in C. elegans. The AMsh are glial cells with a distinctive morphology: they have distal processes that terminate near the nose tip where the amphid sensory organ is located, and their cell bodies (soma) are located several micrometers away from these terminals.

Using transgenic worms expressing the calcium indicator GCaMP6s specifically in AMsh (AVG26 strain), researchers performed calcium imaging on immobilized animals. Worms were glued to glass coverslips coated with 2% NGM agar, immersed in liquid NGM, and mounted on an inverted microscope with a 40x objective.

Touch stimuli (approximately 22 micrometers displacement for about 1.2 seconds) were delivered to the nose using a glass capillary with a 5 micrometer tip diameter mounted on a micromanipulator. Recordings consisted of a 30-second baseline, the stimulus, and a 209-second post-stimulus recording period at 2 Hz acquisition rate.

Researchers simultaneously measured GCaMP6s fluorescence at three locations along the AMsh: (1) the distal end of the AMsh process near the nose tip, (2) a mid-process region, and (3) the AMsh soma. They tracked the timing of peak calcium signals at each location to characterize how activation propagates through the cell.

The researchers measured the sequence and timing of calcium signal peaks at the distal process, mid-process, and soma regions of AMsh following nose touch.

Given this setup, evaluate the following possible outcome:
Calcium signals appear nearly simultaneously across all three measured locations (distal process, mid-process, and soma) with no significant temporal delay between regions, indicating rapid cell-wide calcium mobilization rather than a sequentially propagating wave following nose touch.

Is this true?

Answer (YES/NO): NO